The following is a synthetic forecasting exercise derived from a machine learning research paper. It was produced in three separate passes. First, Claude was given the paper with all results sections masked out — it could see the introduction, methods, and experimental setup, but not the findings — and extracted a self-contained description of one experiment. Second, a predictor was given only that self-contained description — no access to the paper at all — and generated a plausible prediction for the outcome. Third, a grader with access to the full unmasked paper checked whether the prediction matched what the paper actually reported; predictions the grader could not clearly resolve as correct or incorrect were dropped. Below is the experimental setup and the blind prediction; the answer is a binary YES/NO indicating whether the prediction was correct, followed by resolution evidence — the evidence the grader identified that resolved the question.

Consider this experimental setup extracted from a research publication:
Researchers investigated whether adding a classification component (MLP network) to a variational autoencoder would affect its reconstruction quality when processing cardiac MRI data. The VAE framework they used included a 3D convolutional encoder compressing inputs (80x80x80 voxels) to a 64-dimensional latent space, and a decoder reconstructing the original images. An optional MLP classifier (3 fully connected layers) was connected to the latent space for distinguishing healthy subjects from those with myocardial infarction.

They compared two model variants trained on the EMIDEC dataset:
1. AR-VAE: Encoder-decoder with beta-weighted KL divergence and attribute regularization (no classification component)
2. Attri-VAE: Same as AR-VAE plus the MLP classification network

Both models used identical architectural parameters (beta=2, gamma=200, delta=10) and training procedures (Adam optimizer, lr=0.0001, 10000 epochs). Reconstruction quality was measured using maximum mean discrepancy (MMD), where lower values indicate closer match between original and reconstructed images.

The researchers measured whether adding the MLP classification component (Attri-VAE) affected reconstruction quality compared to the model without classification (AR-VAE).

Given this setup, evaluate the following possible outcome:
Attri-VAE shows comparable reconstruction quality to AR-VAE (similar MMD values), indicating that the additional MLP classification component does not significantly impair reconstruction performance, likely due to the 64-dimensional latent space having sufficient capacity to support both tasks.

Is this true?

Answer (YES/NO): NO